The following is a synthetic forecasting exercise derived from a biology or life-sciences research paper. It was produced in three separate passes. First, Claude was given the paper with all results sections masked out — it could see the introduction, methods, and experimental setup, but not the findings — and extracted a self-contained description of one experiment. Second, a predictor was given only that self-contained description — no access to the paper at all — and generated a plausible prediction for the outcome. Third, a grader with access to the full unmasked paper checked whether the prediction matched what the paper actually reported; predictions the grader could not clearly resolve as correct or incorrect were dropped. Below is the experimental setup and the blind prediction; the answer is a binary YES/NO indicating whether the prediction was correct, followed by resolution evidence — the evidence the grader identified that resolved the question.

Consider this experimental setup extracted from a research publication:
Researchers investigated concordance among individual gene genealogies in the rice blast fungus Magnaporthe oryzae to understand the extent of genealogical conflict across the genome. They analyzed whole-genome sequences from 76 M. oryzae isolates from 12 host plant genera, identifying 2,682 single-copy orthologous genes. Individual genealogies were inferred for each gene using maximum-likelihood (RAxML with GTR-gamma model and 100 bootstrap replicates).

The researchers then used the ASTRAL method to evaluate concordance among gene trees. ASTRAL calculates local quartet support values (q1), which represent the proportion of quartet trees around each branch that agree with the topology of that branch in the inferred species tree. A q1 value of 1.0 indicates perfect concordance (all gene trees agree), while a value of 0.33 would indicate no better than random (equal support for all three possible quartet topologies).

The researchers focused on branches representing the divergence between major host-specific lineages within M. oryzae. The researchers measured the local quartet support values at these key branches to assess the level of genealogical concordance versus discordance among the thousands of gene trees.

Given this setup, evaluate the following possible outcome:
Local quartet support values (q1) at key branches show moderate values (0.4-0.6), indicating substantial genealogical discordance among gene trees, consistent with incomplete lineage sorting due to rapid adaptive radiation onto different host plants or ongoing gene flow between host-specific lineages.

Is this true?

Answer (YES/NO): NO